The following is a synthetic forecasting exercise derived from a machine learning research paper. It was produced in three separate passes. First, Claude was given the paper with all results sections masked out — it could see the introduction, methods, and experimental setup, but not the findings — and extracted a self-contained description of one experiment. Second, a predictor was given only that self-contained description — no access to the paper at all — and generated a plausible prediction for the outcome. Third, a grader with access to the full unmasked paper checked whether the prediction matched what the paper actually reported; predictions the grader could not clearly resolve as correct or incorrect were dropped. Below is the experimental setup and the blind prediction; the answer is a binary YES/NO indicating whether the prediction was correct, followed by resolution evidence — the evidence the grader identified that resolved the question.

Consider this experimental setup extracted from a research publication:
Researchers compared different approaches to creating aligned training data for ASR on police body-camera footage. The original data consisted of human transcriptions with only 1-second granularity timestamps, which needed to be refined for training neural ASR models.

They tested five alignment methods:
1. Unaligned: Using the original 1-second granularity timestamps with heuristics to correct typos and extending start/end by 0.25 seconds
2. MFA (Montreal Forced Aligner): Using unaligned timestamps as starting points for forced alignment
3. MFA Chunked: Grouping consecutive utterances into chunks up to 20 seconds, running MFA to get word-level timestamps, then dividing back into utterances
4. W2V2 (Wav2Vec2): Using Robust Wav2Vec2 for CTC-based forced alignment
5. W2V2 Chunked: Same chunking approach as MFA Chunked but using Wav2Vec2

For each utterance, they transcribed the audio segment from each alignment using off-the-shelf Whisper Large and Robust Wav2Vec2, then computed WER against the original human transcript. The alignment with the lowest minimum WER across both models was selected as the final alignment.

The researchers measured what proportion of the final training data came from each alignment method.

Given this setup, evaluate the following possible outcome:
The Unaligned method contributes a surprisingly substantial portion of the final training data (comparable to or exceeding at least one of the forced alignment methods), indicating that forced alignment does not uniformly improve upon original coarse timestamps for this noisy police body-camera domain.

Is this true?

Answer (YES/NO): YES